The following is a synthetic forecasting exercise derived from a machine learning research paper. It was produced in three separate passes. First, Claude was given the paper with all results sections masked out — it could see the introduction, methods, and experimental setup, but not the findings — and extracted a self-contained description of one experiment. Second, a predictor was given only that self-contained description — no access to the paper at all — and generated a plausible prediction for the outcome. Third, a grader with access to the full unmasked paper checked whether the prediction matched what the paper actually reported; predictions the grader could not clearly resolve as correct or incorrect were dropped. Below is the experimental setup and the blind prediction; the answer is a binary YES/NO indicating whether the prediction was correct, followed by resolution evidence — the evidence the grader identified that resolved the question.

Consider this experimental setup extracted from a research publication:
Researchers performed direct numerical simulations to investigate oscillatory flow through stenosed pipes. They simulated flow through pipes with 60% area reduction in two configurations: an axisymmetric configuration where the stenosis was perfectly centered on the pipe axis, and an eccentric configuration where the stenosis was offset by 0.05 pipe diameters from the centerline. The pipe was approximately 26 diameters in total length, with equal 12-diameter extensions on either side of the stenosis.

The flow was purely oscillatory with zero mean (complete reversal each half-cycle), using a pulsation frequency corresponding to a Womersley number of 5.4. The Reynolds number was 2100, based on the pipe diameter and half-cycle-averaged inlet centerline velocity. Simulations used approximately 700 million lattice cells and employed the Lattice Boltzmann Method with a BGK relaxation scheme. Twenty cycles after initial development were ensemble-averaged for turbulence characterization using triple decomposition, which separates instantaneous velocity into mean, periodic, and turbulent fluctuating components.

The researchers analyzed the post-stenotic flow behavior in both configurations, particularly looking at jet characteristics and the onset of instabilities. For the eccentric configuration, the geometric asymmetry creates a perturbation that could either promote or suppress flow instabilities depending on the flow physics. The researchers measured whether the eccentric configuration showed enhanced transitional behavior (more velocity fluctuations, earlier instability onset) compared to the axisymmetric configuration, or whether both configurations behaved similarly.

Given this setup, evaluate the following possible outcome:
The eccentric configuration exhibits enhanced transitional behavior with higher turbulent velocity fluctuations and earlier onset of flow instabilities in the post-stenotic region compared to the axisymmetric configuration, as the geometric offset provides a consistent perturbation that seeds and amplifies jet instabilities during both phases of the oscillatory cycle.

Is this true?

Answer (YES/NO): YES